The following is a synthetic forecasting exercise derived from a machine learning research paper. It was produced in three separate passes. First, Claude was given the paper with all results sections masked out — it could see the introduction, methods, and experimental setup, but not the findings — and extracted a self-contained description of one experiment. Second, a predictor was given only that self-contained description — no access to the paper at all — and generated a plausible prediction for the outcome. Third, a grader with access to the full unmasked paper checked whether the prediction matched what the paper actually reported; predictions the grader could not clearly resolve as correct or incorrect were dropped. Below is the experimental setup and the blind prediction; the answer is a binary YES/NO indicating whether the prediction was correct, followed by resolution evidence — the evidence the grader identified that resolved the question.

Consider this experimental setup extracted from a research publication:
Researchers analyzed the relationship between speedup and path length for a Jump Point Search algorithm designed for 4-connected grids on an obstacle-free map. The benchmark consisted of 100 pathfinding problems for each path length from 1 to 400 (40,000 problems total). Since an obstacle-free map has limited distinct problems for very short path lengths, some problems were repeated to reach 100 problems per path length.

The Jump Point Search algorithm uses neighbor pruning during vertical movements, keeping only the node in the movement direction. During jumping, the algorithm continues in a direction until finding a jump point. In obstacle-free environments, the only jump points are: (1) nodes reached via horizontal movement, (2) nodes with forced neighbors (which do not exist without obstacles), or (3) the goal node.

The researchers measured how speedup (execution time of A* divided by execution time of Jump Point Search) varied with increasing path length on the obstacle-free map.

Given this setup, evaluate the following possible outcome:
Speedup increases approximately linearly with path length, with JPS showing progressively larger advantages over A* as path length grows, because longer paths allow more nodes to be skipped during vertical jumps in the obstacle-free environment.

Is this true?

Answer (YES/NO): NO